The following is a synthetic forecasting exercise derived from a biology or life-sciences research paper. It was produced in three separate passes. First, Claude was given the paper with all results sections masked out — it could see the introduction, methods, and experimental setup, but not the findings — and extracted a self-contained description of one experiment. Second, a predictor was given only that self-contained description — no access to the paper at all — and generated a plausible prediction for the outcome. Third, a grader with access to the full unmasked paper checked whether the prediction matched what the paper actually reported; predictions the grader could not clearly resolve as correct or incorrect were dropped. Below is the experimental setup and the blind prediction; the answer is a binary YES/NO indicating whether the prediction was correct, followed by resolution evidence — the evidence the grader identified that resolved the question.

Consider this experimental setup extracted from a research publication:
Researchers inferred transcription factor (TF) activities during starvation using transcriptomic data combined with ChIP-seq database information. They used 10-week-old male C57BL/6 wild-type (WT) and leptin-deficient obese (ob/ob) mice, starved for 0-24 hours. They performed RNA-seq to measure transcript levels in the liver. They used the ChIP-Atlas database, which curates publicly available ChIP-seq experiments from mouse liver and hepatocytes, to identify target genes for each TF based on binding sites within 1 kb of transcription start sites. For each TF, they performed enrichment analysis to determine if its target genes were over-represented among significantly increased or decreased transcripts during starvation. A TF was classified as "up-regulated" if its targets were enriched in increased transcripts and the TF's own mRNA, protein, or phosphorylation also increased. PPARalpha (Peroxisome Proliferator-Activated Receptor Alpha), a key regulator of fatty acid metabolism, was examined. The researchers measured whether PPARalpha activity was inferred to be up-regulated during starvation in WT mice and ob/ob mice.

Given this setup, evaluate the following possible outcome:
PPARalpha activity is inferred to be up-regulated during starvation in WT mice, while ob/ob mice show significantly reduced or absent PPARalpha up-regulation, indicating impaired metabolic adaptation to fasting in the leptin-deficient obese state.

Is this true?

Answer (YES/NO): NO